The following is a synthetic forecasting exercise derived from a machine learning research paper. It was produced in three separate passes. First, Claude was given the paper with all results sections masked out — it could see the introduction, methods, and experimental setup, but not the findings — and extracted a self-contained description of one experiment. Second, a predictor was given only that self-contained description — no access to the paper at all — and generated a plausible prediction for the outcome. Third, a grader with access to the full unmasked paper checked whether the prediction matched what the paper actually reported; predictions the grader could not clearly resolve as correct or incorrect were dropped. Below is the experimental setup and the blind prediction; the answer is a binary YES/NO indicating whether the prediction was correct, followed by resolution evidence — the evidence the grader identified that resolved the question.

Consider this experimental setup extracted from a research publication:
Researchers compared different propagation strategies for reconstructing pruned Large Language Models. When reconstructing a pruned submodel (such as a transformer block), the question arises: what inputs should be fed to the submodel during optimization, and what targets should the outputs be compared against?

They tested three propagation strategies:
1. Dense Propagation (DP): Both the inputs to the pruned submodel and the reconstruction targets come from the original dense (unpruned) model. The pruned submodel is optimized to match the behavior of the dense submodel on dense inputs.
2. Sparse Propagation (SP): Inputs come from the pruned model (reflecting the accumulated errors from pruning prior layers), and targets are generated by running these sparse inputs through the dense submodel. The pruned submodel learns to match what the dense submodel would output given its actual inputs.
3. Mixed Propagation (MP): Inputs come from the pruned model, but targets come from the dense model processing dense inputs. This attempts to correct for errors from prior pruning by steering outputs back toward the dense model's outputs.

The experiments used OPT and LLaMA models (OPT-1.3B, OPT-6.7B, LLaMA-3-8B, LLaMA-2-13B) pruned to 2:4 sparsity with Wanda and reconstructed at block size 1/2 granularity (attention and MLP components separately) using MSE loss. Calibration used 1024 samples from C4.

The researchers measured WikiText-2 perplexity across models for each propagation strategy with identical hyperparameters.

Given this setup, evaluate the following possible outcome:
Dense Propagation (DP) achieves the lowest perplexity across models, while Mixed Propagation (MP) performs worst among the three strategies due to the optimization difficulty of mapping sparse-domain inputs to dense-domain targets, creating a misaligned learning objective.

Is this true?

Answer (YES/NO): NO